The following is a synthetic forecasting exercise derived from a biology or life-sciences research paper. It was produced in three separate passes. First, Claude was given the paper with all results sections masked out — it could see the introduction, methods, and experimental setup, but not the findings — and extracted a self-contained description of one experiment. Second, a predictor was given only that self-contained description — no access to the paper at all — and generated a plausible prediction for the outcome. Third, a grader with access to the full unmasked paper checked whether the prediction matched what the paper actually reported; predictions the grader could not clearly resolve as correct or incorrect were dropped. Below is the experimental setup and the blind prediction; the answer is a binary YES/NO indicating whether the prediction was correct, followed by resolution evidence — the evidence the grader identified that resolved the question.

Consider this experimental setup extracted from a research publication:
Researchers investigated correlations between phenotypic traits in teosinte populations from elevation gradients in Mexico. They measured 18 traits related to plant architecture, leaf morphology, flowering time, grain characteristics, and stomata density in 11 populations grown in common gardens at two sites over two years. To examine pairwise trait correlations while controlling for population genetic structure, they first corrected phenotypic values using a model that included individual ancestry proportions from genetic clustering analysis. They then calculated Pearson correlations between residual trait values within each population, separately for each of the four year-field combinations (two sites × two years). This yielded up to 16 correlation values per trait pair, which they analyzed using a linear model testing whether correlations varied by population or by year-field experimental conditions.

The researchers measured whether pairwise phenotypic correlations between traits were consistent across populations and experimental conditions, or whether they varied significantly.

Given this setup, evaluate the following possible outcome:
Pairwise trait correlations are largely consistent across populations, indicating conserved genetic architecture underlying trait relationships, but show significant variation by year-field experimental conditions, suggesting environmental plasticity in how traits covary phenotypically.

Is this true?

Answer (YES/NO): NO